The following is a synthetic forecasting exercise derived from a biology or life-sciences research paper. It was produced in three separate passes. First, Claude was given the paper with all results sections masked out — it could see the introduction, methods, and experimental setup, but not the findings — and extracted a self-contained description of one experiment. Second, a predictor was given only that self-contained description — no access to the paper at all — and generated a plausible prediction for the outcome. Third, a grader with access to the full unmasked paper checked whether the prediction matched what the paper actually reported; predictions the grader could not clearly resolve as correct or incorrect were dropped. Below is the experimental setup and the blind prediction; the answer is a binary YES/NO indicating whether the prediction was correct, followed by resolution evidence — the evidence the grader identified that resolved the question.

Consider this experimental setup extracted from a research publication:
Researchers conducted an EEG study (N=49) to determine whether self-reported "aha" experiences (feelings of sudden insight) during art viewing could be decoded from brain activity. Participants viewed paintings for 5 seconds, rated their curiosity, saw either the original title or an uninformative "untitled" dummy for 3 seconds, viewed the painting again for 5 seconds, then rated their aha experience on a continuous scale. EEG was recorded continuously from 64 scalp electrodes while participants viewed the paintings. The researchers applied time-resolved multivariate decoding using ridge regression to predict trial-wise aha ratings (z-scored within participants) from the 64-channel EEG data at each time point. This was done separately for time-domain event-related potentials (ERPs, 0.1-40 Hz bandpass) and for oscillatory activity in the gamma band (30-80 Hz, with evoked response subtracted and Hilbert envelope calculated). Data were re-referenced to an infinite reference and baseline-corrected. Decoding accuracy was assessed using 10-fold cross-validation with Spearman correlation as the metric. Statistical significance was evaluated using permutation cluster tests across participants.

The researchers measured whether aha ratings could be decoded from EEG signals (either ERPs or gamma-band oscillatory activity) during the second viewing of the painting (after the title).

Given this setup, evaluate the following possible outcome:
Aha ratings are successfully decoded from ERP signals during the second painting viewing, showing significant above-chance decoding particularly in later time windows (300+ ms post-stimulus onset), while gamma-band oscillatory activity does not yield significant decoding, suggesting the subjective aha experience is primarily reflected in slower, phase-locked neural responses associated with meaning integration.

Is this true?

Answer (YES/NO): NO